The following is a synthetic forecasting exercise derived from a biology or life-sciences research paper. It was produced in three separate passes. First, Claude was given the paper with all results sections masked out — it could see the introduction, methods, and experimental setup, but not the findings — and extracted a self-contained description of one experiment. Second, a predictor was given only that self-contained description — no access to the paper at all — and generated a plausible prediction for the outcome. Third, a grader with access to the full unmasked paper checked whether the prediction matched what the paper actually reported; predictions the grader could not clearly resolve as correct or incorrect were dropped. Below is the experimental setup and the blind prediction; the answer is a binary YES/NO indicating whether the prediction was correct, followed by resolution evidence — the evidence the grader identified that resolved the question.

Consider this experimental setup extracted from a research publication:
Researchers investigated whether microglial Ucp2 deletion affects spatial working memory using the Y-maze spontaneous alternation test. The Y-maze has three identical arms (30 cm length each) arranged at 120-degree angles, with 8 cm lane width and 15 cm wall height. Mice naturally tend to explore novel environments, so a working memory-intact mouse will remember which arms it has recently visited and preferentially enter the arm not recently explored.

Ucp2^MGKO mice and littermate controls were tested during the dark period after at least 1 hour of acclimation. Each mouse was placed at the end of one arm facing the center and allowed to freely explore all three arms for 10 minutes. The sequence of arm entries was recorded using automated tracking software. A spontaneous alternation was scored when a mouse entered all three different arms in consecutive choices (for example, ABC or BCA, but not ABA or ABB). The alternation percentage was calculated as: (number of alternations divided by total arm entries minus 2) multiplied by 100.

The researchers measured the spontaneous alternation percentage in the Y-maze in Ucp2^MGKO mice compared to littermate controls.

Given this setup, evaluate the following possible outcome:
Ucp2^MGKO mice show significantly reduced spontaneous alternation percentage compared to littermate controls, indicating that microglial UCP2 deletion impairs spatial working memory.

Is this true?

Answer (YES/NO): NO